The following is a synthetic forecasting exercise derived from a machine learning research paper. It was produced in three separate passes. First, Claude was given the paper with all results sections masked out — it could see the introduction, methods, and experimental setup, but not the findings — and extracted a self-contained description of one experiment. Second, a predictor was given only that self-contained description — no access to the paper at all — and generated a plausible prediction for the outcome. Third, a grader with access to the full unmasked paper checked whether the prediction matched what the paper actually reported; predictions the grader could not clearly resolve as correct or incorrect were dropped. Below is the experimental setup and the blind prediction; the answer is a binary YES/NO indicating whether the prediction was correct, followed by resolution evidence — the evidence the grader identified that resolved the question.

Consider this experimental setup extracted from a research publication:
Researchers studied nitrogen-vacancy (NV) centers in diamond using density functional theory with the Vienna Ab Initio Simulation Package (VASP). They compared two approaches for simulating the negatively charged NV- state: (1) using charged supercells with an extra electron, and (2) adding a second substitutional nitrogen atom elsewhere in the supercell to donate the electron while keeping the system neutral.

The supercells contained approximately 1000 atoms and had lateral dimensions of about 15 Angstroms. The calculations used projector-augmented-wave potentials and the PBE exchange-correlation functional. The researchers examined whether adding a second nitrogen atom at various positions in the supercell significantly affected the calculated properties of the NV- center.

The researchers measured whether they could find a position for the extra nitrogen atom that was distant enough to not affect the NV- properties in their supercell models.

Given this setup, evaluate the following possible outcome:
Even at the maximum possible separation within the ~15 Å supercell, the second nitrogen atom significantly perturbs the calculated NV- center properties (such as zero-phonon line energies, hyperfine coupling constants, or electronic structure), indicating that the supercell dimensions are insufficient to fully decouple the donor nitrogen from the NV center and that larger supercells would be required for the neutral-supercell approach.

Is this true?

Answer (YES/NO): YES